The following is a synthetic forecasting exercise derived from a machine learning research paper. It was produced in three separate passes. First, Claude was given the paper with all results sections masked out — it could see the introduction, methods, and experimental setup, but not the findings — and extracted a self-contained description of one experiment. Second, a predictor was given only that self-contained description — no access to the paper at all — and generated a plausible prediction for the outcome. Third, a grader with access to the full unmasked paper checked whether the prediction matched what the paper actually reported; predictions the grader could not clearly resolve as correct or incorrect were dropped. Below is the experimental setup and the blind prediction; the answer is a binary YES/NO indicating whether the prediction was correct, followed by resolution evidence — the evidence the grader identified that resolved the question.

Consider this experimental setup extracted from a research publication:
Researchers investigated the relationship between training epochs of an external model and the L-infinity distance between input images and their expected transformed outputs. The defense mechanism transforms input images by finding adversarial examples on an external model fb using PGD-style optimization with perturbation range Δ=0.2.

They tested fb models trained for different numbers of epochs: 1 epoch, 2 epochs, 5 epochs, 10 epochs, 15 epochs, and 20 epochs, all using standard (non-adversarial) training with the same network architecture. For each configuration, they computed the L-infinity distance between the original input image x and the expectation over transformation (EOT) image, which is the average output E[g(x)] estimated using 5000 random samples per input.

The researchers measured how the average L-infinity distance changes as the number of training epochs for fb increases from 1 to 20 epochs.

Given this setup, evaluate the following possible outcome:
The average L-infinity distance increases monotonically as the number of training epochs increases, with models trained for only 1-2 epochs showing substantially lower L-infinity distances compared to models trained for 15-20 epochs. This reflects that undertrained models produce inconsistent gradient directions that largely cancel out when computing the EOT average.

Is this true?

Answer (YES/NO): YES